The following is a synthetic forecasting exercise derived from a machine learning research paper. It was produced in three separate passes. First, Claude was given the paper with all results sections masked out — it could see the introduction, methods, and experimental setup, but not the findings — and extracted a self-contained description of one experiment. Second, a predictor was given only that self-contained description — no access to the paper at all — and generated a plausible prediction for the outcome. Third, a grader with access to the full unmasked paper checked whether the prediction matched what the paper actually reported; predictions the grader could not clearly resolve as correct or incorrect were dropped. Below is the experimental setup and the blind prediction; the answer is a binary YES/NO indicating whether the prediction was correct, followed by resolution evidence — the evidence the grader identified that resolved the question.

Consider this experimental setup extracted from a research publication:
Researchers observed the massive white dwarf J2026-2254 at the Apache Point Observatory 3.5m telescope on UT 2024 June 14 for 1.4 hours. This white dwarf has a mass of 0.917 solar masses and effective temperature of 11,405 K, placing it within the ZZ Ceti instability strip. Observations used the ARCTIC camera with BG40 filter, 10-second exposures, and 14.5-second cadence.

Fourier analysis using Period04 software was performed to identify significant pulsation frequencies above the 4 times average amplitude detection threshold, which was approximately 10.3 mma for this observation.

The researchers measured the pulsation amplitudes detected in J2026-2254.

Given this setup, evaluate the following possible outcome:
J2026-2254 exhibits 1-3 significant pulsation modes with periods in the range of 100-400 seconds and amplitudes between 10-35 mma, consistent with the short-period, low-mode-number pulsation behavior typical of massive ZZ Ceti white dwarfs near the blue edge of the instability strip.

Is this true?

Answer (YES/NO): NO